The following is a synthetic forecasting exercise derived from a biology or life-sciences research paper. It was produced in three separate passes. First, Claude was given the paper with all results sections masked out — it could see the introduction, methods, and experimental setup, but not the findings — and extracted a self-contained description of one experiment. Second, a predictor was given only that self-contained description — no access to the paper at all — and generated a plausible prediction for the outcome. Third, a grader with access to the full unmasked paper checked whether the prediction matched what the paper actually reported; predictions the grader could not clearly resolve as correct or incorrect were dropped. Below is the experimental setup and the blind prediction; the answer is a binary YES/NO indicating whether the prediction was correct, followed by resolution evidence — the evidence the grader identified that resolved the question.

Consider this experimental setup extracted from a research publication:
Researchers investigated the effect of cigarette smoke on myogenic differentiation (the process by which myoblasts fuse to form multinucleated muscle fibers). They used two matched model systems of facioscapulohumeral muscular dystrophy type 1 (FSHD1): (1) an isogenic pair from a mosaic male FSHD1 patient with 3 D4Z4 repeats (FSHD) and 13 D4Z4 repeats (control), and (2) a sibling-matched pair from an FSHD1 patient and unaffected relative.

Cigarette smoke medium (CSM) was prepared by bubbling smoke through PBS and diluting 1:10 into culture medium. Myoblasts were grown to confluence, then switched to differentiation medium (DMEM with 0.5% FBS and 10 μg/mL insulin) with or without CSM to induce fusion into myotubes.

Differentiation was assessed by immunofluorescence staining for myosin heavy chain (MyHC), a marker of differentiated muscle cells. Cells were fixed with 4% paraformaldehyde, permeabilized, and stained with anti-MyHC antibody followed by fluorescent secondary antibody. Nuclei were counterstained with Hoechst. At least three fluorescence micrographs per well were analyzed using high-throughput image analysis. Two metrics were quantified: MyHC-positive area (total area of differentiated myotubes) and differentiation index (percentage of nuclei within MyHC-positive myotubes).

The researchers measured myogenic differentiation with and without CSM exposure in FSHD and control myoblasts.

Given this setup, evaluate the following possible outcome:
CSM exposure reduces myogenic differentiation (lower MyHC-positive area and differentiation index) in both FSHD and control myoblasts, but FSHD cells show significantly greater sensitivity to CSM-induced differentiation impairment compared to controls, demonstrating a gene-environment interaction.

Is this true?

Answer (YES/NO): YES